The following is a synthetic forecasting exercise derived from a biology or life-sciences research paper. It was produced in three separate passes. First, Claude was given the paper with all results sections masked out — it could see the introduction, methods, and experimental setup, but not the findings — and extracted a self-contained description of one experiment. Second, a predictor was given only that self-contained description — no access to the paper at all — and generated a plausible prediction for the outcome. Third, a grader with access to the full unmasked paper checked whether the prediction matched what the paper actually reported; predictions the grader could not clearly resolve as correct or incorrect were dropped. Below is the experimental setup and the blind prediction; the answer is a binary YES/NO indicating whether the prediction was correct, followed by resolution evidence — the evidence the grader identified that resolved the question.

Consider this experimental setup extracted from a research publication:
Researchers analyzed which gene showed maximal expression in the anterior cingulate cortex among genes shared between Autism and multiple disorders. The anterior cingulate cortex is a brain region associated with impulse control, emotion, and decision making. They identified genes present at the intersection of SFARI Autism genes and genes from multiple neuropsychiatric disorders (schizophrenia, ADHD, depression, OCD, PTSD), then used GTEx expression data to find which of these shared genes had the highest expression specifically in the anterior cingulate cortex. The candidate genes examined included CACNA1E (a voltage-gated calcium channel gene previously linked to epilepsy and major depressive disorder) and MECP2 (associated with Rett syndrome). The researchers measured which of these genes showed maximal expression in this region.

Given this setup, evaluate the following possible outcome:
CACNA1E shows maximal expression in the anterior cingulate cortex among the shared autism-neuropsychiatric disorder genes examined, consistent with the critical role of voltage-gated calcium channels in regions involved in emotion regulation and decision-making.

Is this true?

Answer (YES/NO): YES